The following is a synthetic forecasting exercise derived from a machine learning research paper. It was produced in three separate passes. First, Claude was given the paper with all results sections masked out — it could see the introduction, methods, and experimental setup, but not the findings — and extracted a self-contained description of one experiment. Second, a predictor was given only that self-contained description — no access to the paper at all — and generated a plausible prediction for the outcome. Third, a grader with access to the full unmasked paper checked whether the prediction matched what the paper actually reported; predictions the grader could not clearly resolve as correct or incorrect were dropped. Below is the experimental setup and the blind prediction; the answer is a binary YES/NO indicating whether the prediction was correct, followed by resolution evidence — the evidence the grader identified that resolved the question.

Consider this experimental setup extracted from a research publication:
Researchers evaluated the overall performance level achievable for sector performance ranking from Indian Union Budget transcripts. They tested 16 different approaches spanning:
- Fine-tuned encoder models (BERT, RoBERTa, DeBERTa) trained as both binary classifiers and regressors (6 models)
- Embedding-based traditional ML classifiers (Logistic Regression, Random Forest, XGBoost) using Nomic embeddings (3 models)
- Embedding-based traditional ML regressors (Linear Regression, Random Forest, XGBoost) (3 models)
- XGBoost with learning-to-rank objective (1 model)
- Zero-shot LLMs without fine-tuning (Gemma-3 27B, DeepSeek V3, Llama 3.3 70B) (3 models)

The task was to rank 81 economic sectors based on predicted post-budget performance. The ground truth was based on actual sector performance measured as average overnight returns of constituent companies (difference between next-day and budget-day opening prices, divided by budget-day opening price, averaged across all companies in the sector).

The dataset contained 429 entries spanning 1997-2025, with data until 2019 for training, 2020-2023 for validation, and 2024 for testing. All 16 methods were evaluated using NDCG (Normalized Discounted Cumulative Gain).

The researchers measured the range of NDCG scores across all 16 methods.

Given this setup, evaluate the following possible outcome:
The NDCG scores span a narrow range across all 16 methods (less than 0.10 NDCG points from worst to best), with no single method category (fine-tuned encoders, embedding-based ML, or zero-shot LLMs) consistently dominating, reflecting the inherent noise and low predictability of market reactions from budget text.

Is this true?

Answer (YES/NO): YES